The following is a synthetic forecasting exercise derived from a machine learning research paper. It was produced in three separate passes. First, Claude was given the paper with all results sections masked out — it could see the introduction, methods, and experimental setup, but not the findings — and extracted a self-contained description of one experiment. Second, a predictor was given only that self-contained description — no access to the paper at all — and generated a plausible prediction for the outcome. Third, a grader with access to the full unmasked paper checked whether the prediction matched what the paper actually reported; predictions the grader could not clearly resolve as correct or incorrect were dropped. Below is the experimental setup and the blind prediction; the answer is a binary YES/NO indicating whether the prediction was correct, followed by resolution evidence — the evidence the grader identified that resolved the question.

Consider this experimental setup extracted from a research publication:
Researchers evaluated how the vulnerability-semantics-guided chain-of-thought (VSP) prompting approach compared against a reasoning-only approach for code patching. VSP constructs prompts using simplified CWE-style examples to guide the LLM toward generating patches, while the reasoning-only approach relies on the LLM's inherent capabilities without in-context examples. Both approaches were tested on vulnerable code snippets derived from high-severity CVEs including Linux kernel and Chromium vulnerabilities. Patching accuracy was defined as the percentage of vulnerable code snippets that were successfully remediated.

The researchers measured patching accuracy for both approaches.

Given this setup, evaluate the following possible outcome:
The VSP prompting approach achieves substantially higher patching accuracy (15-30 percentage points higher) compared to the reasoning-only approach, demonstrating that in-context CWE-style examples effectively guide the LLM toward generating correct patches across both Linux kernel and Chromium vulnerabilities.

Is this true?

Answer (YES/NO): NO